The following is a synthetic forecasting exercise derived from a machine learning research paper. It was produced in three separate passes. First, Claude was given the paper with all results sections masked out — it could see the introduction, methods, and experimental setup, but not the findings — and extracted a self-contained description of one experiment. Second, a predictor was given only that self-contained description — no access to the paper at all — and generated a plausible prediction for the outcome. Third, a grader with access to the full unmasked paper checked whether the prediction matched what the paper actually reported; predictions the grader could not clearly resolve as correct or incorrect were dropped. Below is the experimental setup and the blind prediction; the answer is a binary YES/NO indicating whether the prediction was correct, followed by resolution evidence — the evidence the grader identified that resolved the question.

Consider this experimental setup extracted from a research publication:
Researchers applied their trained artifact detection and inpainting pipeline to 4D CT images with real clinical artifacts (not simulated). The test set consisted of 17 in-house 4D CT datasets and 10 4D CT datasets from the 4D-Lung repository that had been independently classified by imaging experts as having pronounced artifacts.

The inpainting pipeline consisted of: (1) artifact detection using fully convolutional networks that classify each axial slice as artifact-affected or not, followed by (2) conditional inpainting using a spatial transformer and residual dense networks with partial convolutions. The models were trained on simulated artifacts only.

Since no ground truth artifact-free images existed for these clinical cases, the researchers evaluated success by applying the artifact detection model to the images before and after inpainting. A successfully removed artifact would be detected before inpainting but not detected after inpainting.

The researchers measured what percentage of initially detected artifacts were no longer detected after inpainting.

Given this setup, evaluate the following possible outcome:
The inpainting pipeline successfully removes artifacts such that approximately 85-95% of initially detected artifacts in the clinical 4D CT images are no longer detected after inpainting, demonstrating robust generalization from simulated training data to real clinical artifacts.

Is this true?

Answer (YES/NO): NO